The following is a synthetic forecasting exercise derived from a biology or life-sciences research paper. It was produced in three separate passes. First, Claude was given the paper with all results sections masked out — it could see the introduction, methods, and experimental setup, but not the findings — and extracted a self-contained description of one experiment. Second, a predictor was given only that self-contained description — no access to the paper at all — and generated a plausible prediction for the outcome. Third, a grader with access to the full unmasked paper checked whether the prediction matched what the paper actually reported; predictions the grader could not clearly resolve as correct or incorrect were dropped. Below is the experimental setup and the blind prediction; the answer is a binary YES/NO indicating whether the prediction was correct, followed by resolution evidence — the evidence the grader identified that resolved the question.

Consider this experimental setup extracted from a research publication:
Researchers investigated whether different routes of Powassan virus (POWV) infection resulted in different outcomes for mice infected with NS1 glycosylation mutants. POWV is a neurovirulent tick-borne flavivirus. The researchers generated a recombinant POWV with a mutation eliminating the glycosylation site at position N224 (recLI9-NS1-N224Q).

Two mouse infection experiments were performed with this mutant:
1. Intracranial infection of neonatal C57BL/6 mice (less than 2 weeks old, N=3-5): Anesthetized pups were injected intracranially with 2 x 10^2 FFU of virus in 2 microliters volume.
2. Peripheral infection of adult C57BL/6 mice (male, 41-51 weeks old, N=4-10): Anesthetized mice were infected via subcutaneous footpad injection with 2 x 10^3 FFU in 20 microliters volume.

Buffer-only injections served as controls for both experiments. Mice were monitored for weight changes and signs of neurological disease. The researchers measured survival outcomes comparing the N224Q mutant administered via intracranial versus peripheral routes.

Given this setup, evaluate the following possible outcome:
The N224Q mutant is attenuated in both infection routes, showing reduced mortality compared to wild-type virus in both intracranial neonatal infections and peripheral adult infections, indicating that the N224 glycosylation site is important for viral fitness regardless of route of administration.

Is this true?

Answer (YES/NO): NO